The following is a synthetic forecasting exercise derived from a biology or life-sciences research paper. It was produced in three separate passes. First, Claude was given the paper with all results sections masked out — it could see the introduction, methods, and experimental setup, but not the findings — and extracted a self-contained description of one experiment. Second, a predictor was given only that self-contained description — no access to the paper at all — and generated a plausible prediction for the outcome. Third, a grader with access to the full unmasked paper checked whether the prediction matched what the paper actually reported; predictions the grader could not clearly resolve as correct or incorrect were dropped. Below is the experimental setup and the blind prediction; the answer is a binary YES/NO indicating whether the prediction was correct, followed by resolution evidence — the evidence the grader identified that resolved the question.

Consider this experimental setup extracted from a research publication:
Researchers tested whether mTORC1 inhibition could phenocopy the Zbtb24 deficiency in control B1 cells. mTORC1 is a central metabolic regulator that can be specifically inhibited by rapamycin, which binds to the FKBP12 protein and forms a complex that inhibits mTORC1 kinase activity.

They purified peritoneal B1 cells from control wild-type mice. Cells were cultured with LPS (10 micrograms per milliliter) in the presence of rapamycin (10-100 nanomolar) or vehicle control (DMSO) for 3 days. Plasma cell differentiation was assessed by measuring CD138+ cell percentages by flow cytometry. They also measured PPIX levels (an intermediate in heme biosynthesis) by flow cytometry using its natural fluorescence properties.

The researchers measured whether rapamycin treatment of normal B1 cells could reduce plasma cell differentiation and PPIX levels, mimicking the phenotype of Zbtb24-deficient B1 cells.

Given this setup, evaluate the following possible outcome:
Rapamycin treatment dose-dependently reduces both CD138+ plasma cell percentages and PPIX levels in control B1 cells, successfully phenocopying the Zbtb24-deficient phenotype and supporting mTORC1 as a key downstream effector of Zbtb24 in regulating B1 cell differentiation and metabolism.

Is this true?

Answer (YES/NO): NO